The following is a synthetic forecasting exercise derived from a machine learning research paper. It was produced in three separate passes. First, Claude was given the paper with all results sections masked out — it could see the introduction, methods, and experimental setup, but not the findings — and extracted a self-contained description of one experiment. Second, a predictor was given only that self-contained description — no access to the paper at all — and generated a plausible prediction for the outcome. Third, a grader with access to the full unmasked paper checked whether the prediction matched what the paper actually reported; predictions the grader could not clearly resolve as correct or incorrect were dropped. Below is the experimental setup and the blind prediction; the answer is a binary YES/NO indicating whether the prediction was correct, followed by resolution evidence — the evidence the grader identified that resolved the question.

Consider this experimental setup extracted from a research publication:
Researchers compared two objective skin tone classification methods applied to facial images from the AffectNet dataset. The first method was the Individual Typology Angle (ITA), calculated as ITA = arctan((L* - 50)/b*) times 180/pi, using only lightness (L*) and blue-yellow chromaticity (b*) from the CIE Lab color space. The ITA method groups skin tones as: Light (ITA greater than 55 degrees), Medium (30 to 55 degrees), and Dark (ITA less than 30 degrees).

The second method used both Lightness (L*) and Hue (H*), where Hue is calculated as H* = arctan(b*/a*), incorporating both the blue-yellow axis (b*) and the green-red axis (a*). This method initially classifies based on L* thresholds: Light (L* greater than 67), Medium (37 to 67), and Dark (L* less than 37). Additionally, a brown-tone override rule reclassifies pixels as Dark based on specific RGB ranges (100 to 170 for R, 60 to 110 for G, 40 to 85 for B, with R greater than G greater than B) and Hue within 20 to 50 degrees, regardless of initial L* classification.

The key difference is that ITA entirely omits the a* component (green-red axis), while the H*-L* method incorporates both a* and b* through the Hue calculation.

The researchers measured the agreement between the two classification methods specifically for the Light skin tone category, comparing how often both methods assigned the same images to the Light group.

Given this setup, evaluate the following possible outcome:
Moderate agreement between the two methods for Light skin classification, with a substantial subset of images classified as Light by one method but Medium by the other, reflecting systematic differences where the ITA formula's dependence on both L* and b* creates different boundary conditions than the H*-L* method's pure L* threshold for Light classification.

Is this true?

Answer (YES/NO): NO